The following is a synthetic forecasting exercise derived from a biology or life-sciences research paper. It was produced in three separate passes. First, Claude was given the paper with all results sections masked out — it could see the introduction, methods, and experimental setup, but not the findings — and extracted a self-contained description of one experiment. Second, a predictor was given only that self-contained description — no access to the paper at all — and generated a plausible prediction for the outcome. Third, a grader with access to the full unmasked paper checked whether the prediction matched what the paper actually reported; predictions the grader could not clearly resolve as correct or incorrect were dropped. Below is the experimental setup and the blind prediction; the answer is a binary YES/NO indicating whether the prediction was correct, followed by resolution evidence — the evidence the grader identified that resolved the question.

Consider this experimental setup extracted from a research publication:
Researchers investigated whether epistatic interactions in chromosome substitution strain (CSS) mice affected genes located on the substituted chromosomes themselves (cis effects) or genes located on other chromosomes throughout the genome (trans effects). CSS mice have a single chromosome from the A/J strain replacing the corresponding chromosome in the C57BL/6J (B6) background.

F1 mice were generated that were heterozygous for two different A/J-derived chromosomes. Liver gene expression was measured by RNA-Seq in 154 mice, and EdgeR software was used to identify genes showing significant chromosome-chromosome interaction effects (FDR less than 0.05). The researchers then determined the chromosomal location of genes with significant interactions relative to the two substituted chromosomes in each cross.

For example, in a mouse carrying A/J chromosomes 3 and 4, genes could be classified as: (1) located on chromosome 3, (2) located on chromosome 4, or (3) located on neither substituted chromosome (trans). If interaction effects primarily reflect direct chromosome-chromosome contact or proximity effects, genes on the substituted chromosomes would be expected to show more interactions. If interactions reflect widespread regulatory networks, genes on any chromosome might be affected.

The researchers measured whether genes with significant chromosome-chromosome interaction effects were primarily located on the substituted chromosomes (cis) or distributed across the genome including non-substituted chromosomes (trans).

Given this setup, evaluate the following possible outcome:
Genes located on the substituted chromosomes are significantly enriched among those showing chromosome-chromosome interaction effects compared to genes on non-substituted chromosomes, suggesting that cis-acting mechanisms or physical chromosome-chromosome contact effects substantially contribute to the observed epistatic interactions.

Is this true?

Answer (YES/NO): NO